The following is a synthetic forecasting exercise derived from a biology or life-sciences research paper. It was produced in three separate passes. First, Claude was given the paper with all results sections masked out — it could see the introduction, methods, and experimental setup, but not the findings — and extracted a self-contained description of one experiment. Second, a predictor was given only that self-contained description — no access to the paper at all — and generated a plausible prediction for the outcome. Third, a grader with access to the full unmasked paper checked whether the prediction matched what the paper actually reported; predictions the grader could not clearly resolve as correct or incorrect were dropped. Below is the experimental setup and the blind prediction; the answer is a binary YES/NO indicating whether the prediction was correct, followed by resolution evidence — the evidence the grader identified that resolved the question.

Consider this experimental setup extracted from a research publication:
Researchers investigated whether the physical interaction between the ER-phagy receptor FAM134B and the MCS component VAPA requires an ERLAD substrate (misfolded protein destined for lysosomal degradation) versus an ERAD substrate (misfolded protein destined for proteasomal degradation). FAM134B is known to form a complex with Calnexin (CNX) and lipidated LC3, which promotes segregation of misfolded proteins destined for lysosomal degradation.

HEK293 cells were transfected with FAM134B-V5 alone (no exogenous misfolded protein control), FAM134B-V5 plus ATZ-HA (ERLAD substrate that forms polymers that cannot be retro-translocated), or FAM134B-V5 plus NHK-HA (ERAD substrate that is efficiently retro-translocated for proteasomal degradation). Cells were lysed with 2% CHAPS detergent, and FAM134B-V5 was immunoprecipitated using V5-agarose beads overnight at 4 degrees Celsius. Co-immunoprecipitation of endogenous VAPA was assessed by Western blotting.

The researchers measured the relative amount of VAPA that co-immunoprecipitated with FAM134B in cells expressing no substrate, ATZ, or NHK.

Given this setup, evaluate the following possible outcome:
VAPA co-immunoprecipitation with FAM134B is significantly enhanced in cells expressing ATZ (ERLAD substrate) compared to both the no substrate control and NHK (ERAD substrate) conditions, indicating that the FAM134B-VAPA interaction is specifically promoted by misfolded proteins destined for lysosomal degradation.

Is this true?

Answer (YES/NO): YES